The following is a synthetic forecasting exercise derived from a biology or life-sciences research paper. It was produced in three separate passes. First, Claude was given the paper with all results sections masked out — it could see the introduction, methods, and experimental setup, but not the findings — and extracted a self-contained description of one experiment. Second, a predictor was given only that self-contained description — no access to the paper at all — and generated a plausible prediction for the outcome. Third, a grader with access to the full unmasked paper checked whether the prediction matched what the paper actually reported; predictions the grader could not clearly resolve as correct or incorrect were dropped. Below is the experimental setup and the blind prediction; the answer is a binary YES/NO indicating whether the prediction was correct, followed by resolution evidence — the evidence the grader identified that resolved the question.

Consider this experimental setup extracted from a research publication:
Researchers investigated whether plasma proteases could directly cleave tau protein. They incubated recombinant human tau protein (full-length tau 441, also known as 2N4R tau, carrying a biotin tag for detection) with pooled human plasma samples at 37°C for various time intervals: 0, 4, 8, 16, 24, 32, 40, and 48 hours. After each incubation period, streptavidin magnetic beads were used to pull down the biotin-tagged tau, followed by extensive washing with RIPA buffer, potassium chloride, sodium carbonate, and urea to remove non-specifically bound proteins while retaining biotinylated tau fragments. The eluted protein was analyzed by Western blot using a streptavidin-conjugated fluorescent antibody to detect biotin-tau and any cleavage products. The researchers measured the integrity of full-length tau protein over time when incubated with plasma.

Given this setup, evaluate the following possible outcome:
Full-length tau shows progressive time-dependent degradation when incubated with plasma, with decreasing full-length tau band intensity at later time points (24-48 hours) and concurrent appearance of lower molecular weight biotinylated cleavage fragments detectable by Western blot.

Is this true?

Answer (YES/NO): YES